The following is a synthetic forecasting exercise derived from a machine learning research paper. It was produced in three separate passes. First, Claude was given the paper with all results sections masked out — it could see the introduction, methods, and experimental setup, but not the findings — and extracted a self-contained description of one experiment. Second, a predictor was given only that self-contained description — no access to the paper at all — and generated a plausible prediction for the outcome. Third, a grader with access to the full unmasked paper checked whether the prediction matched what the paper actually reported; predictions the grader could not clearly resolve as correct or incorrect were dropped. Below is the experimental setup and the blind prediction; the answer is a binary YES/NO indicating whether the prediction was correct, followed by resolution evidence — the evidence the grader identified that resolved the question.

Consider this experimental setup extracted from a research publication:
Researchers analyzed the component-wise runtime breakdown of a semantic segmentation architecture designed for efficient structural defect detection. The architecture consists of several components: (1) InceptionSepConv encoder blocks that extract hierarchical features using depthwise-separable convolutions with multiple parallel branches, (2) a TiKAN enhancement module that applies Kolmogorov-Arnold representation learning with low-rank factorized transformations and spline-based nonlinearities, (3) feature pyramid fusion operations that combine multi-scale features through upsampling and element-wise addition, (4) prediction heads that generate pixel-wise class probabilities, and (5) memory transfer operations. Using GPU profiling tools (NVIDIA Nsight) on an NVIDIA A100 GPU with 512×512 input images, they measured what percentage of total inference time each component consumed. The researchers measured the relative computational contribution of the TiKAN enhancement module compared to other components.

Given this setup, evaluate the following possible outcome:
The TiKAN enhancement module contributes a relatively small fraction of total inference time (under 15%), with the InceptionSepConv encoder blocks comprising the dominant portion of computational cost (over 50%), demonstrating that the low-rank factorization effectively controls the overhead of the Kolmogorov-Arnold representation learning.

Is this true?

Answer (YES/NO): NO